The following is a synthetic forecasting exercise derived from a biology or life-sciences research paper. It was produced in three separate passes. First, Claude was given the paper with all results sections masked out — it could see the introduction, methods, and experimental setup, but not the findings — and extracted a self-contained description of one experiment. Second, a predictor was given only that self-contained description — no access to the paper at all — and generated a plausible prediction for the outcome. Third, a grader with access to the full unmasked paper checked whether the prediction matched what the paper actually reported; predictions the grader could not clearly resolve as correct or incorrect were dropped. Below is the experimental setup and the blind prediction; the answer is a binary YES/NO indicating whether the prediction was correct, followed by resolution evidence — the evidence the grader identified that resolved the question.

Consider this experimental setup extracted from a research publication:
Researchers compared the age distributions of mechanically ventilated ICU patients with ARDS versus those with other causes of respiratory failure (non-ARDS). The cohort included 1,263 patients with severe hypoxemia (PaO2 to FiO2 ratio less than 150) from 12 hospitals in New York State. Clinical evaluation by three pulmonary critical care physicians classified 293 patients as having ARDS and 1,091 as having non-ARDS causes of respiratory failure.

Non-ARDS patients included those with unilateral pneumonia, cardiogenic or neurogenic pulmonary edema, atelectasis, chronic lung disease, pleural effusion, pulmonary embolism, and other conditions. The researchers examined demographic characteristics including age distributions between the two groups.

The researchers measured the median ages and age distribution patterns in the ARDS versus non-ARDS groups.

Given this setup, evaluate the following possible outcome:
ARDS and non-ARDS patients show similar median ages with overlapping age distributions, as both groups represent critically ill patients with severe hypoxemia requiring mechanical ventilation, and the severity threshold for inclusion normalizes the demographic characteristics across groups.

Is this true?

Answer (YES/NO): NO